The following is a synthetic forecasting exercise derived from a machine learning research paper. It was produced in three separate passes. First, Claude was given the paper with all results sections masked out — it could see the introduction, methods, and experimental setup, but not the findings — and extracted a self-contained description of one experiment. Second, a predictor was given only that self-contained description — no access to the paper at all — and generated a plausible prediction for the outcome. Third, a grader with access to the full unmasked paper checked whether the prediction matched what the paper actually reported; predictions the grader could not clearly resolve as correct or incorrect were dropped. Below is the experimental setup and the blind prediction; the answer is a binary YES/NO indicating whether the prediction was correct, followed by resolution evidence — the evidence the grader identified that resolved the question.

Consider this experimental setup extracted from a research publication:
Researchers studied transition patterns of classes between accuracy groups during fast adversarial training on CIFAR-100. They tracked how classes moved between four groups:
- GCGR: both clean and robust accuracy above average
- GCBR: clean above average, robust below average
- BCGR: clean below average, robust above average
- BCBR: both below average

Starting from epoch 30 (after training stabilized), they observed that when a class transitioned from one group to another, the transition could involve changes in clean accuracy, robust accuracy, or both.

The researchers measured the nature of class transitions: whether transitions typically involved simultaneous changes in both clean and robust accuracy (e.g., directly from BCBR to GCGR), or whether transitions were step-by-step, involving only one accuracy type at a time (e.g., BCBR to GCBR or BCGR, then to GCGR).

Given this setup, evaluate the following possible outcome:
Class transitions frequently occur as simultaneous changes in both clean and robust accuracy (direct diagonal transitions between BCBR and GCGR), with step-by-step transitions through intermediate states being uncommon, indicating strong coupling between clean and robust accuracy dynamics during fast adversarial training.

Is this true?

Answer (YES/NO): NO